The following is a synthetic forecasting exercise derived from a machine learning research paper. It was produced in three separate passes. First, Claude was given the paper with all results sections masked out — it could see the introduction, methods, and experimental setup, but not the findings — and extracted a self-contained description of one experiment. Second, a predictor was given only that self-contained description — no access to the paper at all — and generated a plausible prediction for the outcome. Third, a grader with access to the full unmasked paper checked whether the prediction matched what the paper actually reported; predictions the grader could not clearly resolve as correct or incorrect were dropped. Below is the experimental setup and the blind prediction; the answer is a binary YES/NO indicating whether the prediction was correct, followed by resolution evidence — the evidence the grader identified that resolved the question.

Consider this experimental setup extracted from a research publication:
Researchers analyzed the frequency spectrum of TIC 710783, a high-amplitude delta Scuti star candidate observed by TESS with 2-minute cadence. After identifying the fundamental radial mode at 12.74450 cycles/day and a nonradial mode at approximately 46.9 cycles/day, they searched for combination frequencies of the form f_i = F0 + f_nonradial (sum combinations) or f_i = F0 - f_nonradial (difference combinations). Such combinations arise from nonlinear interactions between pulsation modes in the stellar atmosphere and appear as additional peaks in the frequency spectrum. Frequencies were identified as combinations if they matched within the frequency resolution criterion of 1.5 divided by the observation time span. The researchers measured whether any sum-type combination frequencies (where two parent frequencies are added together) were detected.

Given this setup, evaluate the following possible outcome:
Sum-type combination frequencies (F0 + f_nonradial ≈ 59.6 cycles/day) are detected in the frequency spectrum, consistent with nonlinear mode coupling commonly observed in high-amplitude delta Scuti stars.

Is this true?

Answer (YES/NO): YES